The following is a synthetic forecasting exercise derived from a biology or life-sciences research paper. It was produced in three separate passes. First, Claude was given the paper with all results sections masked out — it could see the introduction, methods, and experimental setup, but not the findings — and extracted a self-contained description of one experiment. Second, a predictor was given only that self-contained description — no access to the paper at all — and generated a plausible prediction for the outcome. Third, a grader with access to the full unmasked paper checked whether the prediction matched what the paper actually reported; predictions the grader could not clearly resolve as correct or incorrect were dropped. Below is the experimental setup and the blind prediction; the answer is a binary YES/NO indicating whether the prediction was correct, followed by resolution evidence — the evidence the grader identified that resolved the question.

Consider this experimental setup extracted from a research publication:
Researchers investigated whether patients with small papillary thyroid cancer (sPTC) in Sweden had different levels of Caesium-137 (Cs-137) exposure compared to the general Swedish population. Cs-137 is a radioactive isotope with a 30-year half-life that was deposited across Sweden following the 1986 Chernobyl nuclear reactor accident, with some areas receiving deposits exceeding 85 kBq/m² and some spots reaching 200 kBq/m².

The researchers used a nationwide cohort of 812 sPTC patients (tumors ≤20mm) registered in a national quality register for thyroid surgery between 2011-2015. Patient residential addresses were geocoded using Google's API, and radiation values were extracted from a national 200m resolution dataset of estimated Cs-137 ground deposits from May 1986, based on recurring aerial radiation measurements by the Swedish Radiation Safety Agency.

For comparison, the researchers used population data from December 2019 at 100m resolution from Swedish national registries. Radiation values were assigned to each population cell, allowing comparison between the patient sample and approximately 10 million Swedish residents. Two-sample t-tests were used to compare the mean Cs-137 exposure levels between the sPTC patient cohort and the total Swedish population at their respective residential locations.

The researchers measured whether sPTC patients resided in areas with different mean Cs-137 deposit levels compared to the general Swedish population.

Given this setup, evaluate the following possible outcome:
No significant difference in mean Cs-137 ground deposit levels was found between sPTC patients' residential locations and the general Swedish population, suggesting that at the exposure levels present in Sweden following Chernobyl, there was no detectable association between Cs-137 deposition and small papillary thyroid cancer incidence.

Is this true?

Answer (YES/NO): NO